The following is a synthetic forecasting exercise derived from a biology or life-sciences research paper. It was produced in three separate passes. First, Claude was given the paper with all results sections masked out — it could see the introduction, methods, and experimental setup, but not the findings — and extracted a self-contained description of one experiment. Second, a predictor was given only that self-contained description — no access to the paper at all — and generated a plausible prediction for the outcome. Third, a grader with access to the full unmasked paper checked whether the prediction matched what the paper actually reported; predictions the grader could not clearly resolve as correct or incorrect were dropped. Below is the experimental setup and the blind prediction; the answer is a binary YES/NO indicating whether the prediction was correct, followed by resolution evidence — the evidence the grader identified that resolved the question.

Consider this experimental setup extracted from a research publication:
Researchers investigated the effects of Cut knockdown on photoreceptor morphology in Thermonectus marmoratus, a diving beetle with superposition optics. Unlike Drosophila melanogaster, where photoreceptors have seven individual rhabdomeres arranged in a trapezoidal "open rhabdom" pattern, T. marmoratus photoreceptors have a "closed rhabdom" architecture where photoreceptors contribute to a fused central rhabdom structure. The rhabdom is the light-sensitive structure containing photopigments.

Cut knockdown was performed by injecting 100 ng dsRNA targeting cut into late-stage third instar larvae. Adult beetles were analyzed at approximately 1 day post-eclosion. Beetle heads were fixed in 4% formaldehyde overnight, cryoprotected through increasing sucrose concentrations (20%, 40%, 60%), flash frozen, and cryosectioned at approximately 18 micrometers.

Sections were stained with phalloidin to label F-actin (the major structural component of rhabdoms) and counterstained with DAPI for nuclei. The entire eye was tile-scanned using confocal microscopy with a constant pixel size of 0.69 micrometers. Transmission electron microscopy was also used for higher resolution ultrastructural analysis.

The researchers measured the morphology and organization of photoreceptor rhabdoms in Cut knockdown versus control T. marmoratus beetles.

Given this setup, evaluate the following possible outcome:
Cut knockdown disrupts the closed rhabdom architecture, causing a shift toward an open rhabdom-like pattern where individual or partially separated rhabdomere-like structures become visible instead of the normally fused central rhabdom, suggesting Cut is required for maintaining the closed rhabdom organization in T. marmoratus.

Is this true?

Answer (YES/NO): NO